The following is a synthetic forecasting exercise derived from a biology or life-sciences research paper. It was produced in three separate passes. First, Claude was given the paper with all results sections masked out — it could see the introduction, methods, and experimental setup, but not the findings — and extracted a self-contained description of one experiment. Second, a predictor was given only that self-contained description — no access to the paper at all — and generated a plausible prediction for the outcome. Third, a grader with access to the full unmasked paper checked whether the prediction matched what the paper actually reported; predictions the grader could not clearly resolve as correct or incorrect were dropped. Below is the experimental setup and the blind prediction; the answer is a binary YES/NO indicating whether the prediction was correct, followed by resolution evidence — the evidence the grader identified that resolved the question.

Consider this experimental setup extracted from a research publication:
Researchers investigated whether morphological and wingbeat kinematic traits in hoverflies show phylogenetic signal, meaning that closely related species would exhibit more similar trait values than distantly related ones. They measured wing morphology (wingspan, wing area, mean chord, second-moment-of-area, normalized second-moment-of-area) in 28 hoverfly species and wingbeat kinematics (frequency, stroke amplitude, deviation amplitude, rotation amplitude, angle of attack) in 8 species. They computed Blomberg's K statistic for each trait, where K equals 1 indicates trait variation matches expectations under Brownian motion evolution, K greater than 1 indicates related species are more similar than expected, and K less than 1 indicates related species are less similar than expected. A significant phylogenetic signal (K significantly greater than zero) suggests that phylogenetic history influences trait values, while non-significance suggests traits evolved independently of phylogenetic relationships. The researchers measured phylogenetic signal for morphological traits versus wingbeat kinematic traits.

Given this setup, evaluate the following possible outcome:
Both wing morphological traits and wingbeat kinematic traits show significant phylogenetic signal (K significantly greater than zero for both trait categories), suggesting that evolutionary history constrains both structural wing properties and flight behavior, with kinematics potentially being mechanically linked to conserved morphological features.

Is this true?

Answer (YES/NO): NO